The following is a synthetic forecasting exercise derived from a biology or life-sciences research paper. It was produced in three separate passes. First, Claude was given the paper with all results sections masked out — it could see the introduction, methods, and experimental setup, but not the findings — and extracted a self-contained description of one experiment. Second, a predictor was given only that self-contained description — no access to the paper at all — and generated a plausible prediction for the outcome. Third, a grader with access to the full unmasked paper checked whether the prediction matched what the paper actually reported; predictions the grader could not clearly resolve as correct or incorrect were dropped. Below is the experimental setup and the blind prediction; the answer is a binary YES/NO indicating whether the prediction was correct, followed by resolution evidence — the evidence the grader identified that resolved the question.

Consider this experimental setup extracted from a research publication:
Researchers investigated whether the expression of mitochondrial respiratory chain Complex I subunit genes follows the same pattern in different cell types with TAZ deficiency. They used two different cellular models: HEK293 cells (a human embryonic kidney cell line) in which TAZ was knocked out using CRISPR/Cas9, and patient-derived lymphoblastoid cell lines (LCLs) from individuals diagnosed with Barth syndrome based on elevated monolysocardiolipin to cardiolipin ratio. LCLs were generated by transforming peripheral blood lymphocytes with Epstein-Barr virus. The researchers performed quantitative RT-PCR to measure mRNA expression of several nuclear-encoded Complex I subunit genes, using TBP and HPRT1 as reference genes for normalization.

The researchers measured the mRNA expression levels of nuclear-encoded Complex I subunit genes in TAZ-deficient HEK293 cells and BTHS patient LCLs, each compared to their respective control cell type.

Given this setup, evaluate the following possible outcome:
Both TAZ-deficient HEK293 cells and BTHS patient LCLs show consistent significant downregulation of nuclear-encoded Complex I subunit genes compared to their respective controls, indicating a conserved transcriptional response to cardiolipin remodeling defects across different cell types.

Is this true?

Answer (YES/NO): NO